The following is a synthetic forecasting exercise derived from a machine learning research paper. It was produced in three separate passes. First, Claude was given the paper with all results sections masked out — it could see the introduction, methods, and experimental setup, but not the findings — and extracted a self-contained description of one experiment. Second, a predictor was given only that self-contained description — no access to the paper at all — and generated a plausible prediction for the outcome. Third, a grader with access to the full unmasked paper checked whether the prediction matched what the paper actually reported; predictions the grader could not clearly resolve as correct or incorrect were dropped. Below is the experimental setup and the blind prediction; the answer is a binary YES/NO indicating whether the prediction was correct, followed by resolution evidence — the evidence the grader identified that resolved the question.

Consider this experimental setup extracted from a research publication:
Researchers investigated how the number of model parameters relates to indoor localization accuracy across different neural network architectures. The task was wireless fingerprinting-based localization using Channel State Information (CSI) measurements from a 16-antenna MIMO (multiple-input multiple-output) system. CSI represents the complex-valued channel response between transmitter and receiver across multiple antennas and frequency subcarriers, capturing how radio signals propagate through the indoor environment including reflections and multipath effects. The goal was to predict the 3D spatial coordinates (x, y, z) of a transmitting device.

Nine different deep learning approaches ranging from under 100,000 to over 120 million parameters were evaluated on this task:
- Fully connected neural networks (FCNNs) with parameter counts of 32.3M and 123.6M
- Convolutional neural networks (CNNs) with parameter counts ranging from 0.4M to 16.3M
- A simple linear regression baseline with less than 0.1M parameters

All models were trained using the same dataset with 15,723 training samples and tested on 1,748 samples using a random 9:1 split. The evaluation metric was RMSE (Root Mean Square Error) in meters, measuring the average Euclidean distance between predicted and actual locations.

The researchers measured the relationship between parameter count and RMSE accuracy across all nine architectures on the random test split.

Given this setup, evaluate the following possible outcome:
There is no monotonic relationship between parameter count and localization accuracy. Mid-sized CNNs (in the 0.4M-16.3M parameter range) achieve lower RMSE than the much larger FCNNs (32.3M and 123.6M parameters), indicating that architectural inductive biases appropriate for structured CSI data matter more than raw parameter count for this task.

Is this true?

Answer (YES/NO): YES